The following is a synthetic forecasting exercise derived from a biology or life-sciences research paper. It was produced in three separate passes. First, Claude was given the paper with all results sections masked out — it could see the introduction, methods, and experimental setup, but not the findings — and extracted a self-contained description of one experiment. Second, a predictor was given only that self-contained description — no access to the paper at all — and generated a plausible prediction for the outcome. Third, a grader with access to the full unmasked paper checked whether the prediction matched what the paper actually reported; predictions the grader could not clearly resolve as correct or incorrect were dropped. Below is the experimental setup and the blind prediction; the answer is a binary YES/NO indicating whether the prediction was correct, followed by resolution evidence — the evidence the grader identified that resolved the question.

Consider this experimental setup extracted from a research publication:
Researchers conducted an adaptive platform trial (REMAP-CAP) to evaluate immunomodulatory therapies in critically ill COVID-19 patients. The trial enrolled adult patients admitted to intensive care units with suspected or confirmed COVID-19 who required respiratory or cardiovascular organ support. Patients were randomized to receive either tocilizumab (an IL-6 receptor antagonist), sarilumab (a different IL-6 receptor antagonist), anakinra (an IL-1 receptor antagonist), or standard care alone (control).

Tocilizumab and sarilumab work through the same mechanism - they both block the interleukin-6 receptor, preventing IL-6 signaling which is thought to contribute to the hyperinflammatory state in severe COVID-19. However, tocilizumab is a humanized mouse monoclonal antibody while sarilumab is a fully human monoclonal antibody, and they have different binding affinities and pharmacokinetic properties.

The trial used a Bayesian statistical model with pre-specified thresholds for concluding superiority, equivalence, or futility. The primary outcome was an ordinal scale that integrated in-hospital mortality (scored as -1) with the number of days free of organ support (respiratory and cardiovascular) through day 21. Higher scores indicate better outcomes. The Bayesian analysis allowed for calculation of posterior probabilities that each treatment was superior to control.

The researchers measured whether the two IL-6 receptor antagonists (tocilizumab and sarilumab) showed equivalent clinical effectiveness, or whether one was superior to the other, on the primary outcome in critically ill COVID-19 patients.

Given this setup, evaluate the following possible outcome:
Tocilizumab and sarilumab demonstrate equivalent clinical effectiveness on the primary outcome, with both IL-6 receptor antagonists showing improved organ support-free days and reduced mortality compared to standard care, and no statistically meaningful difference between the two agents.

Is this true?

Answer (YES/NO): YES